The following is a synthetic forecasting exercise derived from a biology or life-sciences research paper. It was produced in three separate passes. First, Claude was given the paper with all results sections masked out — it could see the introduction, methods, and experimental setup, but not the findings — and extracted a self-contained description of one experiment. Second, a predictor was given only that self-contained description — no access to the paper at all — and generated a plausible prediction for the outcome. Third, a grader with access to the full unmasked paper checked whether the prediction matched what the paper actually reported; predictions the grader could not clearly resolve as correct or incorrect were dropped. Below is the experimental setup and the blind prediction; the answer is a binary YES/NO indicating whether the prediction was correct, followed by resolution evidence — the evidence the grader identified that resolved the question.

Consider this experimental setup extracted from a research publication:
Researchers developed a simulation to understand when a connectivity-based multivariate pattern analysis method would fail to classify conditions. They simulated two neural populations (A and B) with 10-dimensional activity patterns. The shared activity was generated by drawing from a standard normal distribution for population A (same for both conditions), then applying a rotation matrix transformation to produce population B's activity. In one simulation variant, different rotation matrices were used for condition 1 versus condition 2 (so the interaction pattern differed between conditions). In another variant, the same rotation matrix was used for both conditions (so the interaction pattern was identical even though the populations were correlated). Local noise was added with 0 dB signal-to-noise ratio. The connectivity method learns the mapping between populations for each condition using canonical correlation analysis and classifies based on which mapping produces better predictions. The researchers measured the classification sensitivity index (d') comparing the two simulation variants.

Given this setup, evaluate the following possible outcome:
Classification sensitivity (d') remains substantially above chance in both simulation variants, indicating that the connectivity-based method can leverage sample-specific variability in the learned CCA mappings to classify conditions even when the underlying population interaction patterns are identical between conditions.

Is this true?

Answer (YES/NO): NO